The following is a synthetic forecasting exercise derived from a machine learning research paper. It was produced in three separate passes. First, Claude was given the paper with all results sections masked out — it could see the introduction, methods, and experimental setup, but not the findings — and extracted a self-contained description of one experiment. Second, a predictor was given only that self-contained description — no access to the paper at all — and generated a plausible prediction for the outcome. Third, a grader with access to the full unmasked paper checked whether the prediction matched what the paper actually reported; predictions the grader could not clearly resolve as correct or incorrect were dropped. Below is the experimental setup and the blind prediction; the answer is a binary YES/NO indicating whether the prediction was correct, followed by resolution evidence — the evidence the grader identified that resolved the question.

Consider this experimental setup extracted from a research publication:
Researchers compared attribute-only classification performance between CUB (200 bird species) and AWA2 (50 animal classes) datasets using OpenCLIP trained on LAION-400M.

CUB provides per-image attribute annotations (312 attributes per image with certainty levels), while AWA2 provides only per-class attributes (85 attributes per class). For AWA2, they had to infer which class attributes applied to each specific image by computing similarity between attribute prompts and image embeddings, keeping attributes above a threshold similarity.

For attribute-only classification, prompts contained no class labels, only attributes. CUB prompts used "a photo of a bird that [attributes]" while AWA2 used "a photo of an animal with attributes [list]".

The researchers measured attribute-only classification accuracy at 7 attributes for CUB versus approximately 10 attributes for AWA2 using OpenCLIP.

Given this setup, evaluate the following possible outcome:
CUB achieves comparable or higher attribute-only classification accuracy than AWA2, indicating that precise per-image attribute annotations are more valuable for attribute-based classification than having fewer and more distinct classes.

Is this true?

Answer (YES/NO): NO